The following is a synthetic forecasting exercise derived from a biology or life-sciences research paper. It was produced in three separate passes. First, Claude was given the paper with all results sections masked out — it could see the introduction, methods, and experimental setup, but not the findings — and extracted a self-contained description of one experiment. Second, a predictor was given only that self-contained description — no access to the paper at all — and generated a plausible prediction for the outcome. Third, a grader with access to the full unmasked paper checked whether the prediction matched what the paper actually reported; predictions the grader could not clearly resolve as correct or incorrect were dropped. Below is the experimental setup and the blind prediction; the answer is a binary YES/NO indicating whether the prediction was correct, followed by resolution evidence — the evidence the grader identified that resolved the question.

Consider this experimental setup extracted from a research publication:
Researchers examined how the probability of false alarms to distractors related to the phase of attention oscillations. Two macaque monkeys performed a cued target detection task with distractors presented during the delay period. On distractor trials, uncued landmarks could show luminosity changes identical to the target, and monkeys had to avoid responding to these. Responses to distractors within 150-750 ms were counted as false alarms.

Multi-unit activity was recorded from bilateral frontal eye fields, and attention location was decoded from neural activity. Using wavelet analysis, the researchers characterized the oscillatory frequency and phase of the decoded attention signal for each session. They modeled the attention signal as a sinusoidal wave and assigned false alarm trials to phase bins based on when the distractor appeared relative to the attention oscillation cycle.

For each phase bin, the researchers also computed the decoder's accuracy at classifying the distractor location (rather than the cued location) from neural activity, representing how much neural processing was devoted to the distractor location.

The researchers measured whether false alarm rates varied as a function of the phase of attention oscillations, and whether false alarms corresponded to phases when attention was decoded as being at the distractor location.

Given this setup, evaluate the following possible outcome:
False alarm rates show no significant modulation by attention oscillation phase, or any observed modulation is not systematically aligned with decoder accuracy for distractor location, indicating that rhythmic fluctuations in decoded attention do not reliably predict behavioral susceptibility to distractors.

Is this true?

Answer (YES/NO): NO